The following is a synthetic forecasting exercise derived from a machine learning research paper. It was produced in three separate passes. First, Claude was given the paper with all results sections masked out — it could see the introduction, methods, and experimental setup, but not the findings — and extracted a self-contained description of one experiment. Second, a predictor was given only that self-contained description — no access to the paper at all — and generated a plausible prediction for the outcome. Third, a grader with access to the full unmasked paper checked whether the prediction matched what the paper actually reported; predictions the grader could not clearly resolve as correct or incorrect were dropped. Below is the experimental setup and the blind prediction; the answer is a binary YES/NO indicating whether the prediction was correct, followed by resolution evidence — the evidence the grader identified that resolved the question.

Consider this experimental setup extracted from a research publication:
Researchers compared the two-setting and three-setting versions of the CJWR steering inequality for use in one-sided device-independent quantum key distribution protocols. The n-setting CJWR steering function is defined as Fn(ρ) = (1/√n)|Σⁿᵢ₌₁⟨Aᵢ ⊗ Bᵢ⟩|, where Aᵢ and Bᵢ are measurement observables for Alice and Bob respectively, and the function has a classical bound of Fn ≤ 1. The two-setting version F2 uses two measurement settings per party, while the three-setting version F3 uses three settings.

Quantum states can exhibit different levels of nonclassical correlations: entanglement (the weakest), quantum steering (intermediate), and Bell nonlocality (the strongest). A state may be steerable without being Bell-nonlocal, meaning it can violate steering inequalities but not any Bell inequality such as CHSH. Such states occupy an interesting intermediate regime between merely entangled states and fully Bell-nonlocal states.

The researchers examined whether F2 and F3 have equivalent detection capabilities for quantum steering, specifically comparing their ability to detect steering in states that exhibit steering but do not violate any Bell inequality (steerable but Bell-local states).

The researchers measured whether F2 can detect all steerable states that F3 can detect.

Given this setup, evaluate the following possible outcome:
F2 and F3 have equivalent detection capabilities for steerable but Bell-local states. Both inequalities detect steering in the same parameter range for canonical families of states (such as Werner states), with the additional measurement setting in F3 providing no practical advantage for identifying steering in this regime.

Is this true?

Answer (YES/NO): NO